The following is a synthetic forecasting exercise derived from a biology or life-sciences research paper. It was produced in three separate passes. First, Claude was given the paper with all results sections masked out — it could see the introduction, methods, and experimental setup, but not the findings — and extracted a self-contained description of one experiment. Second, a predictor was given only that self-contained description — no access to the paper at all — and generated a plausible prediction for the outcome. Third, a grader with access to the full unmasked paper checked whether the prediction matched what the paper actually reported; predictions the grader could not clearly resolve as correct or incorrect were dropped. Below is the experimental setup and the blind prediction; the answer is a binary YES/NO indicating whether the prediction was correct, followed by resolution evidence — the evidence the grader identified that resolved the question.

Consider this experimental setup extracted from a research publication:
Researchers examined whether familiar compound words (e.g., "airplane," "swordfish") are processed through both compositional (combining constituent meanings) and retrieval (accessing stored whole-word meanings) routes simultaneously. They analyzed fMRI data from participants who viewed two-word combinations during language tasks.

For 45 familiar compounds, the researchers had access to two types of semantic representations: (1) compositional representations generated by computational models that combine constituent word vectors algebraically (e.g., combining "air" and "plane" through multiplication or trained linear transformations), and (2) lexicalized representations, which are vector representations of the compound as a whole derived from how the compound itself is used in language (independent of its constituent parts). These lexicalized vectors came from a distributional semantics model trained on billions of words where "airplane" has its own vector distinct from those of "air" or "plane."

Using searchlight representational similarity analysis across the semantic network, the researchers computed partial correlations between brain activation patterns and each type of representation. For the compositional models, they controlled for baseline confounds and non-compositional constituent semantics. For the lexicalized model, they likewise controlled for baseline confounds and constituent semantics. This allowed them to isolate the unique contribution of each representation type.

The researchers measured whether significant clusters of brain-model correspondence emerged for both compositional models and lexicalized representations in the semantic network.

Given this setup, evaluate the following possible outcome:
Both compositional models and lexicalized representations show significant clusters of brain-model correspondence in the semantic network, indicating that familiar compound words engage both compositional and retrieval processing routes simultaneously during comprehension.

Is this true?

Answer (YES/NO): NO